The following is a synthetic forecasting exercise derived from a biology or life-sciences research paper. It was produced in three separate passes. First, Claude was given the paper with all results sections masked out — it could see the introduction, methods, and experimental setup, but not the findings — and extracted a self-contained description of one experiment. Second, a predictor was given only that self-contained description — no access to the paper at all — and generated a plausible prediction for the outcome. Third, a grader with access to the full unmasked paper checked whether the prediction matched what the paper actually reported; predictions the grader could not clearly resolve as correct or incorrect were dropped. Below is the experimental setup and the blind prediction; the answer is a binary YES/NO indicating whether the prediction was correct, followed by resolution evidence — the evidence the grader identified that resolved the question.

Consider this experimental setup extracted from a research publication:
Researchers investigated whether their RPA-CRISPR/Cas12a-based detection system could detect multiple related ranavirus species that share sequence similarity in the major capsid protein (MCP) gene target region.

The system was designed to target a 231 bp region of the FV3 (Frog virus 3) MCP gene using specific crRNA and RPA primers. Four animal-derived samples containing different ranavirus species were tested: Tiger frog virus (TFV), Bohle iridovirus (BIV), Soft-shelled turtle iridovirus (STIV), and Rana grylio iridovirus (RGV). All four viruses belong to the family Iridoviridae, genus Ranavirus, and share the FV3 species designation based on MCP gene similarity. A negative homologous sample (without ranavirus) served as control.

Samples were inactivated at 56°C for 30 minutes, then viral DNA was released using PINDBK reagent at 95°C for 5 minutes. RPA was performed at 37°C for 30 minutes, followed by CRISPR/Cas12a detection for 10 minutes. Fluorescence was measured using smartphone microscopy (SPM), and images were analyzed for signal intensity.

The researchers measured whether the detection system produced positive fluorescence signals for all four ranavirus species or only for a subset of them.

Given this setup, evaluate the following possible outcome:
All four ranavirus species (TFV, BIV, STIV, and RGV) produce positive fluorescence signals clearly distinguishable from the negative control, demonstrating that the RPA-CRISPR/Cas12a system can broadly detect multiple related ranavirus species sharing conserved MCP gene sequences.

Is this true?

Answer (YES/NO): YES